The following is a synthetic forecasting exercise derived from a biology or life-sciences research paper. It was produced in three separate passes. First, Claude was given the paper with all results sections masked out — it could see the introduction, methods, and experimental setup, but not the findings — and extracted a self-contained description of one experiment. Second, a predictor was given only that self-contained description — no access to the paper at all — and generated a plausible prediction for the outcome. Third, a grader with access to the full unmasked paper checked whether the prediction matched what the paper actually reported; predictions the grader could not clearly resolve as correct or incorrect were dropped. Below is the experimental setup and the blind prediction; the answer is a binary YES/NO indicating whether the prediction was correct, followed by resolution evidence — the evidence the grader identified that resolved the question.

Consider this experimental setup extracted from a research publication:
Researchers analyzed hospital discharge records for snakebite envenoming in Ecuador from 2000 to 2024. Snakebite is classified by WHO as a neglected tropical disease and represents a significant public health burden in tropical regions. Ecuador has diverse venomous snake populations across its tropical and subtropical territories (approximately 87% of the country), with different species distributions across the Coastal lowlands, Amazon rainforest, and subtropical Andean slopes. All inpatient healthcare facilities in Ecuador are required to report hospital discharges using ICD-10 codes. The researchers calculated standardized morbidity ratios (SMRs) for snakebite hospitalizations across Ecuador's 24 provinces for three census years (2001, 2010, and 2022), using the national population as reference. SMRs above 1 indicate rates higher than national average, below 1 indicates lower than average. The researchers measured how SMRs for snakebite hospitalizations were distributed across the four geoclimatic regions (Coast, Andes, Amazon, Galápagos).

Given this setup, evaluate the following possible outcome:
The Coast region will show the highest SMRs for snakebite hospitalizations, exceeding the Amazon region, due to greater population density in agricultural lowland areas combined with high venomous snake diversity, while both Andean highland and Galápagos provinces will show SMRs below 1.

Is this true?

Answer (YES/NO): NO